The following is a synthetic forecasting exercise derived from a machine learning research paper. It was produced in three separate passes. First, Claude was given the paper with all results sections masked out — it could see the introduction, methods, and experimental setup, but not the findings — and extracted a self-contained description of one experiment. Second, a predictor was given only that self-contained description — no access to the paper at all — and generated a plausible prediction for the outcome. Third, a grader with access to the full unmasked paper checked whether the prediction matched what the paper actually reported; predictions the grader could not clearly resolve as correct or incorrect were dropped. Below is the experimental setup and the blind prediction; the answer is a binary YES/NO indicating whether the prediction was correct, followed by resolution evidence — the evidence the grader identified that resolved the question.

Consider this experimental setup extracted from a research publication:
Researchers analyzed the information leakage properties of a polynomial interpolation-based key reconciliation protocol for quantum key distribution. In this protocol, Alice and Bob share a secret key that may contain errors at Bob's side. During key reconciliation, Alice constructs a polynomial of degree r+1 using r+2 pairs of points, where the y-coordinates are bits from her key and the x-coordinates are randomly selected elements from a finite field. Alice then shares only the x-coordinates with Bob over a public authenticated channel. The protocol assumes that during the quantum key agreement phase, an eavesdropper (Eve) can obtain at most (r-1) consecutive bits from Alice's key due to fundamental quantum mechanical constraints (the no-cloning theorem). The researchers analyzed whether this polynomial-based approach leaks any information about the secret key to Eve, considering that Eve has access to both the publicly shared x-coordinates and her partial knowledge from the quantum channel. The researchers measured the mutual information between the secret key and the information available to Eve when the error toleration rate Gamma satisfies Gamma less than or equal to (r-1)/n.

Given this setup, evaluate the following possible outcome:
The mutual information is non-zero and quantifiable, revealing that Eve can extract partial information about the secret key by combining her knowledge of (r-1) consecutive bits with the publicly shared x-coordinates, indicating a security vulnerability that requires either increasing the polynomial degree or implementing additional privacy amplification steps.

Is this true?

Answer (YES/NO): NO